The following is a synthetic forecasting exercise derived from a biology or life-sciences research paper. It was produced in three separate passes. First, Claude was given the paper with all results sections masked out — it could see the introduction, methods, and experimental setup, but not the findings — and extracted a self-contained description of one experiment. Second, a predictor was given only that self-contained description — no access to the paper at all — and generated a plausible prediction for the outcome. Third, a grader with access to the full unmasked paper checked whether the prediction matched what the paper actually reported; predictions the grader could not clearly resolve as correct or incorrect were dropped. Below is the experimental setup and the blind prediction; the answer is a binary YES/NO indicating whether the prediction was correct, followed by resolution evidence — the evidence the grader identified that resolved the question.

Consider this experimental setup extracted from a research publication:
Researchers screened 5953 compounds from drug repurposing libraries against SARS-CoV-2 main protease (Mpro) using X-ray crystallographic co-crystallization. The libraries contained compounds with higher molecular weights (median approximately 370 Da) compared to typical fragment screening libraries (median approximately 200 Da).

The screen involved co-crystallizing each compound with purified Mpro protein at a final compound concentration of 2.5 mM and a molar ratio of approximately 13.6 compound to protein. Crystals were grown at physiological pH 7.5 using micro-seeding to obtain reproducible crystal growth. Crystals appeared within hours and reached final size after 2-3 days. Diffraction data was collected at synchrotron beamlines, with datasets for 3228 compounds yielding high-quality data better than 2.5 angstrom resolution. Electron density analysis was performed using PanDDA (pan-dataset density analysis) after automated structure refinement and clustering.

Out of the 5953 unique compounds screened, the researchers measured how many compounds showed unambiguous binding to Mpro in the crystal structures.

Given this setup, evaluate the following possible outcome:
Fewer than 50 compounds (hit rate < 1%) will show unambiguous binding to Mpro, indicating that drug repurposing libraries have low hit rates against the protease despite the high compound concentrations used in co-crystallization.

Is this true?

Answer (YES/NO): YES